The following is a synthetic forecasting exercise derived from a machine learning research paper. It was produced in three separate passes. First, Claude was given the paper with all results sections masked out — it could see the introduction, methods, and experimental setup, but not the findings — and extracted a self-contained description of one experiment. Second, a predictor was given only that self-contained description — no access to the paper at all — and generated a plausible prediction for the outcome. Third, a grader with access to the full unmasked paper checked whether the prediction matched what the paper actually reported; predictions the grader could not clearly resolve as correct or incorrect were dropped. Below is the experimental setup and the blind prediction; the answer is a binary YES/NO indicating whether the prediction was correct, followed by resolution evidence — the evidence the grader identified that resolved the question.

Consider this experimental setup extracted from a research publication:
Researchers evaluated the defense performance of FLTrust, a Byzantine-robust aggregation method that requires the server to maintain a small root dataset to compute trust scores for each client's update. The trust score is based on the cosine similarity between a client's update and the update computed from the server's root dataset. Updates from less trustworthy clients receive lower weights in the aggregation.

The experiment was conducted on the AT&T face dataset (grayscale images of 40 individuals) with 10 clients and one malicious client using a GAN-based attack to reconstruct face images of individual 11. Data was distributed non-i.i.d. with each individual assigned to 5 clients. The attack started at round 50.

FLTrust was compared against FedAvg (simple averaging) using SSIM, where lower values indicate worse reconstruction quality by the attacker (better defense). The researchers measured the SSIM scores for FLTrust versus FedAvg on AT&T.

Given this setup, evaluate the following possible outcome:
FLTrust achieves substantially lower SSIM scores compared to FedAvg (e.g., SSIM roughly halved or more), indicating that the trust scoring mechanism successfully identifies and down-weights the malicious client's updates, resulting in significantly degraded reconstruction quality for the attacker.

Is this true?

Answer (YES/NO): NO